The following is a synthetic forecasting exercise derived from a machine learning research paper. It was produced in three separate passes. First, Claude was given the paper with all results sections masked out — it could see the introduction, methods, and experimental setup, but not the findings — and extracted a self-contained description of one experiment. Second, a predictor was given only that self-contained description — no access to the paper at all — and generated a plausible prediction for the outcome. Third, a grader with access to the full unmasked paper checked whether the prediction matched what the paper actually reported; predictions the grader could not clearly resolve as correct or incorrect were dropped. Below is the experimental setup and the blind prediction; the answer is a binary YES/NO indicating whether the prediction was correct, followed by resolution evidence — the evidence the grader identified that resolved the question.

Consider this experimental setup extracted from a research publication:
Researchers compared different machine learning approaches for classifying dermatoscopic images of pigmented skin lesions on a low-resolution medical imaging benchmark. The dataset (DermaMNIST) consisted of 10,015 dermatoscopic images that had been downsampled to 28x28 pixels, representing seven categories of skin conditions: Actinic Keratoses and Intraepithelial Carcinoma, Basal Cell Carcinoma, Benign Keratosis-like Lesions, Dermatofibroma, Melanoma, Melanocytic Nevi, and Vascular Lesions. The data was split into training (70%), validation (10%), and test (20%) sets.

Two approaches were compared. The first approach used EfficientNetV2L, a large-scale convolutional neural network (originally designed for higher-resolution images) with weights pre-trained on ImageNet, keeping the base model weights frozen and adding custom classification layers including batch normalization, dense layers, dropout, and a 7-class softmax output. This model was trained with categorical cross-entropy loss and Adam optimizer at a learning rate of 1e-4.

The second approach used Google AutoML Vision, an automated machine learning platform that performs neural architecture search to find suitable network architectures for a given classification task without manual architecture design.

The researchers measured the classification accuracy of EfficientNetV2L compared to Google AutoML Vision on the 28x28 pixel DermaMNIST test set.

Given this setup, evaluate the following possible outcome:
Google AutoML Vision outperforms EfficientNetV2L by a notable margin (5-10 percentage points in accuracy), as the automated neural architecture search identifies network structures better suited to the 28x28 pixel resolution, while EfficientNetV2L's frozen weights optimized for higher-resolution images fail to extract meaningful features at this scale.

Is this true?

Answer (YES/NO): YES